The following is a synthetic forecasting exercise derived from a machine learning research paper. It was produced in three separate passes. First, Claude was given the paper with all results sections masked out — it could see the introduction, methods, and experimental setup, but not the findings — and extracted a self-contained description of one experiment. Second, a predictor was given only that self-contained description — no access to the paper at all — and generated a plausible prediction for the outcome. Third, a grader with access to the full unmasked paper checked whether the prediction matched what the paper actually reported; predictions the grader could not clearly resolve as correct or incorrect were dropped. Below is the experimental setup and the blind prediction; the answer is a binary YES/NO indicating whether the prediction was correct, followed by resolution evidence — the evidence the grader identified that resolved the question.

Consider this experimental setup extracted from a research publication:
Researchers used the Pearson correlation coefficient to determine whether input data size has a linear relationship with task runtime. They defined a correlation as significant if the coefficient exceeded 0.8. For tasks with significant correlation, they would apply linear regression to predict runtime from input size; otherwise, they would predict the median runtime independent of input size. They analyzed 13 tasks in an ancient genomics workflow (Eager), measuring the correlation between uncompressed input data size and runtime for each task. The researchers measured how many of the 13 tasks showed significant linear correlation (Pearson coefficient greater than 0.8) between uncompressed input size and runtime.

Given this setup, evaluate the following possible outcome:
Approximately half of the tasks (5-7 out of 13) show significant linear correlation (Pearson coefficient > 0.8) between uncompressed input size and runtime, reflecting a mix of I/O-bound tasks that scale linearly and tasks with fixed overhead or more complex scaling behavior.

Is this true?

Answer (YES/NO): NO